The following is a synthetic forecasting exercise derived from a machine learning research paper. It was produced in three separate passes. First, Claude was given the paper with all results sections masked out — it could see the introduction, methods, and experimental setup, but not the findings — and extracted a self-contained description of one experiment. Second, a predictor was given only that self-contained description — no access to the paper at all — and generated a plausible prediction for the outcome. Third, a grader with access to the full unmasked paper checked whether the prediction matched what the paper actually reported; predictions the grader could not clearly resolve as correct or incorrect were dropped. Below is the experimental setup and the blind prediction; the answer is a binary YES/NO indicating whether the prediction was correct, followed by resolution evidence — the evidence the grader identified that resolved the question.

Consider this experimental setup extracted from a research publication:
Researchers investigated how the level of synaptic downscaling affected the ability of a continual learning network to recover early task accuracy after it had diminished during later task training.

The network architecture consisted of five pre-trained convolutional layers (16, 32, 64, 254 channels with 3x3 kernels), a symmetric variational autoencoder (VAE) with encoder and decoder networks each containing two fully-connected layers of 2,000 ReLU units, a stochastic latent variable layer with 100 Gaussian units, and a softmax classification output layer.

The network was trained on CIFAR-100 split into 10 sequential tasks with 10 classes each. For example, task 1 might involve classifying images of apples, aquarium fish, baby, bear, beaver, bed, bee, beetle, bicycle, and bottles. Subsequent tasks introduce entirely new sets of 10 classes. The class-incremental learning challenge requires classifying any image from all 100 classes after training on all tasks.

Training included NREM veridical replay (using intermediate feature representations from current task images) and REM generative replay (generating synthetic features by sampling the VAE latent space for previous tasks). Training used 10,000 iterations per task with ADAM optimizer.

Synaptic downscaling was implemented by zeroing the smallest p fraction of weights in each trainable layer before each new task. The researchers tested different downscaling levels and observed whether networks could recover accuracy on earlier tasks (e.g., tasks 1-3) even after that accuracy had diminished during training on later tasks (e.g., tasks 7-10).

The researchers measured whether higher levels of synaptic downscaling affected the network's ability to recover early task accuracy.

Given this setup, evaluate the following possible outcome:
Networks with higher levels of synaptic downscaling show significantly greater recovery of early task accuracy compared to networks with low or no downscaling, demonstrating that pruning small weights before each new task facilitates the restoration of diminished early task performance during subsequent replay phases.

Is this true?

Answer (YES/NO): YES